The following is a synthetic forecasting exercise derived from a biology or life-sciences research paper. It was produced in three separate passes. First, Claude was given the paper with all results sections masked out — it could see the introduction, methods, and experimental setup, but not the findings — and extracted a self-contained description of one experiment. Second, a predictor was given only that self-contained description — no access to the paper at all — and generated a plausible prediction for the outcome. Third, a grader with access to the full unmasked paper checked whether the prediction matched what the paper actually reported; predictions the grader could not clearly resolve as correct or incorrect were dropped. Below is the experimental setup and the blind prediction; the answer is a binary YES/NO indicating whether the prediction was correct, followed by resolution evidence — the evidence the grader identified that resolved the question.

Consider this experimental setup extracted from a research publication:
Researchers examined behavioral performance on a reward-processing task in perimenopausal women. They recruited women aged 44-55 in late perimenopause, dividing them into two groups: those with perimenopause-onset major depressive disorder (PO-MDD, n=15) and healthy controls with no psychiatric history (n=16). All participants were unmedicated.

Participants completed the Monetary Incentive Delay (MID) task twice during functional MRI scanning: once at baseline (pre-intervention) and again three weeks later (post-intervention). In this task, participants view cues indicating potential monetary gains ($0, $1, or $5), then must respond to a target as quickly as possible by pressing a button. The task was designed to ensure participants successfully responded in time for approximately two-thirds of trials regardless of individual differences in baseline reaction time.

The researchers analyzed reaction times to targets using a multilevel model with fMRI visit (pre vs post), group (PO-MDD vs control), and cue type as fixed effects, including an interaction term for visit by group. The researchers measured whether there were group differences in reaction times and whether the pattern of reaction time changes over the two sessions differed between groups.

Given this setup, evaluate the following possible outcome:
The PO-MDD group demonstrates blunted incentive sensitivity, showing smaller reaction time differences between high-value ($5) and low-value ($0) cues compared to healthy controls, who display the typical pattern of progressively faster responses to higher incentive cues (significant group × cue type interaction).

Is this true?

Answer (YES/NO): NO